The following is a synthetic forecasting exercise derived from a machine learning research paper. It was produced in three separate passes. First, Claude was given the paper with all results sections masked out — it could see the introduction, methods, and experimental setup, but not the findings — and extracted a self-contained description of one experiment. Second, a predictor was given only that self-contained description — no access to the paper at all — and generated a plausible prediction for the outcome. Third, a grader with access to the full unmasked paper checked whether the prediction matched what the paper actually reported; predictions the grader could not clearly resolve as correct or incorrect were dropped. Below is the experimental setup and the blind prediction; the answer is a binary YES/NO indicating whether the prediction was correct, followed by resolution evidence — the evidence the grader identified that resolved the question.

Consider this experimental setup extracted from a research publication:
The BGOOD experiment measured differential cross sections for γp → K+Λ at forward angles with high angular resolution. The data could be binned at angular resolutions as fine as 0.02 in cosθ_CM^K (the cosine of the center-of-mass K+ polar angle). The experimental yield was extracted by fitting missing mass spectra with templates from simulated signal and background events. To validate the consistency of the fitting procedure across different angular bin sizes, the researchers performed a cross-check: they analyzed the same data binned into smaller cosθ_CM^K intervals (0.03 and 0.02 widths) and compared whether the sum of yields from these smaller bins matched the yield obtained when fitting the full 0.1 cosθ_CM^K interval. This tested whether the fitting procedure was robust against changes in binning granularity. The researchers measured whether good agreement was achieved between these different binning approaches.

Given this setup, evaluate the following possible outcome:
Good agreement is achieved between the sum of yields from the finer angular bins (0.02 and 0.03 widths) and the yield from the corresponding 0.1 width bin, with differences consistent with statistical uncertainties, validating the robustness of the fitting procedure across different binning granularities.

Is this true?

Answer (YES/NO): NO